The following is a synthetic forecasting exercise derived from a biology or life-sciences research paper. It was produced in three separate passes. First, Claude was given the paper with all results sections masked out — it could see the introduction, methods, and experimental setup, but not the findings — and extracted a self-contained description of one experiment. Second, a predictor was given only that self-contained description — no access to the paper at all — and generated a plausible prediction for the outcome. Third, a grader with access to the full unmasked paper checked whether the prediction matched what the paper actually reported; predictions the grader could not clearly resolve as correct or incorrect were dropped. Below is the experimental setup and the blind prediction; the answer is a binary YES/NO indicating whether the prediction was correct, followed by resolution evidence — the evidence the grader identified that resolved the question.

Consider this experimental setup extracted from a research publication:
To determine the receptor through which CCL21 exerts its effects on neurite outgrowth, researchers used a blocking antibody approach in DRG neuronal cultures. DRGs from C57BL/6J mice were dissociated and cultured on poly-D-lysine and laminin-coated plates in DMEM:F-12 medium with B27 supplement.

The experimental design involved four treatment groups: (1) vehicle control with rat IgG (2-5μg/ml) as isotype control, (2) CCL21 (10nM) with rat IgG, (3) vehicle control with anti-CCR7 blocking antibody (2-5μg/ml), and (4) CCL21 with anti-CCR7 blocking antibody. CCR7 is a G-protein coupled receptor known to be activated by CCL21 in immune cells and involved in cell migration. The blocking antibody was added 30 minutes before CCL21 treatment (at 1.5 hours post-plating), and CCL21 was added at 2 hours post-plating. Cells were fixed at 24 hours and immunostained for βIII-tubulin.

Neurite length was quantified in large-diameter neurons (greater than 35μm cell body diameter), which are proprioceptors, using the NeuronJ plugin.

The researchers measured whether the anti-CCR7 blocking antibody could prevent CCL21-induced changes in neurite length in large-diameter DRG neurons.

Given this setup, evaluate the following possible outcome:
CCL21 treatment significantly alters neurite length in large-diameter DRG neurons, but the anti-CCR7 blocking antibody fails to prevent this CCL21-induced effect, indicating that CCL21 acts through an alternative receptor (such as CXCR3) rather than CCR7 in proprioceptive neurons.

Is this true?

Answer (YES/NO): NO